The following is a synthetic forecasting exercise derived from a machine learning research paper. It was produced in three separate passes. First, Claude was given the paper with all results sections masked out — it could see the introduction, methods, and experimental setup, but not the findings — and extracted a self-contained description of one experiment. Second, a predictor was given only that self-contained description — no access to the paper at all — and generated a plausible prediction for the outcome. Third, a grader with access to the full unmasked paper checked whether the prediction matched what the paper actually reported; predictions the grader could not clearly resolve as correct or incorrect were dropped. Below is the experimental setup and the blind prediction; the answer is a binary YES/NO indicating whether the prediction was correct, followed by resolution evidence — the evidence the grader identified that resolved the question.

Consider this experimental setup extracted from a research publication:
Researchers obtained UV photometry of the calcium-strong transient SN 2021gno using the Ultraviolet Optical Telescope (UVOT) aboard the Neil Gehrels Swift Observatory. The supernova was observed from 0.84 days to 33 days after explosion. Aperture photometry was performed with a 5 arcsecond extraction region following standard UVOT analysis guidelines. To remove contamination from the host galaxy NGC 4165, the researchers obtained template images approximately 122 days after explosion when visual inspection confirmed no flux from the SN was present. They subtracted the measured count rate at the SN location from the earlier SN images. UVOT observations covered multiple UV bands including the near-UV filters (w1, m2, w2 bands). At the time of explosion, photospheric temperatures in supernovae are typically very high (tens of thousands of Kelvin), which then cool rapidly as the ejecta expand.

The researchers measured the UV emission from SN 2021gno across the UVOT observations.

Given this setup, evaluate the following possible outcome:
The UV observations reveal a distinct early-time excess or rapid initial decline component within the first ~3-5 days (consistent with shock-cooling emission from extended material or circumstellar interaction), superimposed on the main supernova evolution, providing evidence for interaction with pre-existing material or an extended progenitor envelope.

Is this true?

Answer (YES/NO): YES